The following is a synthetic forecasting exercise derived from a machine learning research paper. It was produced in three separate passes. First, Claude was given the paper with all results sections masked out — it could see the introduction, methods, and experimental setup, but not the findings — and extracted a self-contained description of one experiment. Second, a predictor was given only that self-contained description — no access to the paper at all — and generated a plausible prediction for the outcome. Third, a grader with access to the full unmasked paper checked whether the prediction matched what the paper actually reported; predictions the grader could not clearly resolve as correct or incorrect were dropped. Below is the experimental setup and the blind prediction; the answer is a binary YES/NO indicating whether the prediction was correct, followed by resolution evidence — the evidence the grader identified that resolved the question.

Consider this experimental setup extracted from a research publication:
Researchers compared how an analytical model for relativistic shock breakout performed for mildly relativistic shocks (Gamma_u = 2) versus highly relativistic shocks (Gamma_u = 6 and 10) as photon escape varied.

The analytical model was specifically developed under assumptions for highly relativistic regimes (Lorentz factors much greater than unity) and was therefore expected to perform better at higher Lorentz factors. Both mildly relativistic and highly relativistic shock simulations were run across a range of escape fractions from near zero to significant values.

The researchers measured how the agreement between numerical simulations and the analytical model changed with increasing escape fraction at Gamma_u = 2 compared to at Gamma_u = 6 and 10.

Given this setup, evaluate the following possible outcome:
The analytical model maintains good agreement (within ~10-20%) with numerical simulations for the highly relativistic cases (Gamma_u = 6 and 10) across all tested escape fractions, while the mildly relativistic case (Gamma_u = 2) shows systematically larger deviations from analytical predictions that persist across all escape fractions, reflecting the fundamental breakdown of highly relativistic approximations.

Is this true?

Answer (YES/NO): NO